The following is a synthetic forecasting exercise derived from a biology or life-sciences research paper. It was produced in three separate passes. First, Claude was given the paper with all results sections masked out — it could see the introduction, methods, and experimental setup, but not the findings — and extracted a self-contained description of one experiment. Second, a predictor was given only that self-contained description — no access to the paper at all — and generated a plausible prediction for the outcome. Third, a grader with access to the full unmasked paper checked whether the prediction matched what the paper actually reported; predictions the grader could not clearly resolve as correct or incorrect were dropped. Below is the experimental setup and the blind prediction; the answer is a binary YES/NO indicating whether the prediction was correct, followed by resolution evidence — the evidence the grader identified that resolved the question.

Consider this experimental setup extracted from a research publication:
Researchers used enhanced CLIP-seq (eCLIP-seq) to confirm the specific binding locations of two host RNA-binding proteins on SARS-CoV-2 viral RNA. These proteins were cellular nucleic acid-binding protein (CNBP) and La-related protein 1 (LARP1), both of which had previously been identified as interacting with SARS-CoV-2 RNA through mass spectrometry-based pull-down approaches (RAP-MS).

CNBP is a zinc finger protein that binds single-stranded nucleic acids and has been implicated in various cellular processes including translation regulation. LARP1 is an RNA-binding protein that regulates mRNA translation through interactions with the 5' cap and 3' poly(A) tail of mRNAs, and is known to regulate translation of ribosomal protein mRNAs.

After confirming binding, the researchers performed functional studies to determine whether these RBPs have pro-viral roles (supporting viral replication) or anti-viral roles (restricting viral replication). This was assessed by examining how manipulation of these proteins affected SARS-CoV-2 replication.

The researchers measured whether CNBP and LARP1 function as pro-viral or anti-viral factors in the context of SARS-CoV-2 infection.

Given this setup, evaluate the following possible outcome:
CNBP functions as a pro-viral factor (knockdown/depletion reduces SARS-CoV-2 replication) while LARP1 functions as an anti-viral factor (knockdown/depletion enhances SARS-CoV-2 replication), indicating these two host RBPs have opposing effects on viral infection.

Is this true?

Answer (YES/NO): NO